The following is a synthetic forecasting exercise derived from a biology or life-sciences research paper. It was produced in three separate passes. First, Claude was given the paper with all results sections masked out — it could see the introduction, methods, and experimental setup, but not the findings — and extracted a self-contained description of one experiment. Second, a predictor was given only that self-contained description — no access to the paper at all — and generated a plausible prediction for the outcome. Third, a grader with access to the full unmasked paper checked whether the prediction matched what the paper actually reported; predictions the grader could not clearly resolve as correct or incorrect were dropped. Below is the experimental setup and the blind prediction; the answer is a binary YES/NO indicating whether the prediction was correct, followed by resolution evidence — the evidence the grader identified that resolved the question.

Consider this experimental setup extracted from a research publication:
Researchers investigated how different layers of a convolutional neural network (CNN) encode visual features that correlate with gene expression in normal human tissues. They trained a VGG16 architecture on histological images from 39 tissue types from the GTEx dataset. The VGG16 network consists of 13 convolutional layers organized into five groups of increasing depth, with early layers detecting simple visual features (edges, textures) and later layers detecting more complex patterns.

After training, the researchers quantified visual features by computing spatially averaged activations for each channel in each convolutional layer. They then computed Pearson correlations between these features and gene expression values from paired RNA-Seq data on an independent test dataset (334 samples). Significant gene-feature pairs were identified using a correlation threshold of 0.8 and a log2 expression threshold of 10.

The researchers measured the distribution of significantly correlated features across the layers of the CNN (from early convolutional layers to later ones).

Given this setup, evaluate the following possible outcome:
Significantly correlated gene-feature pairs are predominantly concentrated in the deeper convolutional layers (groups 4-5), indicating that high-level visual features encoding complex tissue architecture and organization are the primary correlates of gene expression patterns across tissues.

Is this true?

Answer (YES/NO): NO